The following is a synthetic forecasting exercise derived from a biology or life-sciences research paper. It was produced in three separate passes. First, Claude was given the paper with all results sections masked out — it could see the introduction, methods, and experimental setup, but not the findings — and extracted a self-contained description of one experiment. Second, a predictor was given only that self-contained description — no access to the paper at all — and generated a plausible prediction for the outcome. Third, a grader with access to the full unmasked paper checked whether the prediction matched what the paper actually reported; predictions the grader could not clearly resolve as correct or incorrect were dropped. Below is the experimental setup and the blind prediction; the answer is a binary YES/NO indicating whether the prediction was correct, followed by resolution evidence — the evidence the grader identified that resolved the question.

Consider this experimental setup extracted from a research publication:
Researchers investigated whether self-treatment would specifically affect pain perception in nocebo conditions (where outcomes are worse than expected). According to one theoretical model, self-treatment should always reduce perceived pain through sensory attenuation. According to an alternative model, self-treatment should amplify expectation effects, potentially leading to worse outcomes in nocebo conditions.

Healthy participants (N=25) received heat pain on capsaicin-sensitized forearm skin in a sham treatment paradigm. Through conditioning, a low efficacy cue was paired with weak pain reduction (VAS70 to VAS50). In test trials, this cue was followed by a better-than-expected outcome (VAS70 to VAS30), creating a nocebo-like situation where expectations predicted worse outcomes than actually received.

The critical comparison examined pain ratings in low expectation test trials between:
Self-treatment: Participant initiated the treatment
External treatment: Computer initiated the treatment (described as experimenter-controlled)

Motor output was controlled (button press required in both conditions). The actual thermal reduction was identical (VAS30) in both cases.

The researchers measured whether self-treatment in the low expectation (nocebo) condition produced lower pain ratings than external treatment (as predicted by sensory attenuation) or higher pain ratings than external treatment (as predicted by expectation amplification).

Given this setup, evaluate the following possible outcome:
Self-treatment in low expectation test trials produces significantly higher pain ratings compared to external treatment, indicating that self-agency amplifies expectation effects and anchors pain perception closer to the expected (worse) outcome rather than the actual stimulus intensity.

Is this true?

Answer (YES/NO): NO